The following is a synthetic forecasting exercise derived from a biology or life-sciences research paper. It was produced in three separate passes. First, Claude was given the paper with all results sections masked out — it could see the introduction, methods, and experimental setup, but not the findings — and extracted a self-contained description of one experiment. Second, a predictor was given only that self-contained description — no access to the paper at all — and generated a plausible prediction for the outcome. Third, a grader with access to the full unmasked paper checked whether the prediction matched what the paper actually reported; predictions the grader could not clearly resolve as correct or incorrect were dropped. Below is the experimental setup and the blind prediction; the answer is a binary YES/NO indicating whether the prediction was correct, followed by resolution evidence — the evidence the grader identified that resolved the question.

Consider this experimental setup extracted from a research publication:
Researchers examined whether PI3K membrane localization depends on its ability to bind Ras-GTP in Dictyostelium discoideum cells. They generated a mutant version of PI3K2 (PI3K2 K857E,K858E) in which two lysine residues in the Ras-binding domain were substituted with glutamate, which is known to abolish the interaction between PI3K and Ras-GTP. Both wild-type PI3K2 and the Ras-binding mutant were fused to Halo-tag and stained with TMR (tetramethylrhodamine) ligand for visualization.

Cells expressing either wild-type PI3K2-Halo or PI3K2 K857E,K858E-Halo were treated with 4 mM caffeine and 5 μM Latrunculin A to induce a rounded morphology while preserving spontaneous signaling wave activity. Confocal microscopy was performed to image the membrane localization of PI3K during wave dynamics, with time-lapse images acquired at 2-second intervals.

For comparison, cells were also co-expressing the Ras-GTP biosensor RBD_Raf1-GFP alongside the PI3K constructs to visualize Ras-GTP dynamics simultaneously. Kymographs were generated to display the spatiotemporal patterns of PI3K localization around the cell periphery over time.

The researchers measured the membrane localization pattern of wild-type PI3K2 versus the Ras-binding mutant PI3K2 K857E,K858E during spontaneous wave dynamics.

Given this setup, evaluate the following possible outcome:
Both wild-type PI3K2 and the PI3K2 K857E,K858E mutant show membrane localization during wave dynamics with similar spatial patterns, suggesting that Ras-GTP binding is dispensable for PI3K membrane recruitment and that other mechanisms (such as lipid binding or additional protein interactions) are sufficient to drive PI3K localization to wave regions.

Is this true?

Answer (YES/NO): NO